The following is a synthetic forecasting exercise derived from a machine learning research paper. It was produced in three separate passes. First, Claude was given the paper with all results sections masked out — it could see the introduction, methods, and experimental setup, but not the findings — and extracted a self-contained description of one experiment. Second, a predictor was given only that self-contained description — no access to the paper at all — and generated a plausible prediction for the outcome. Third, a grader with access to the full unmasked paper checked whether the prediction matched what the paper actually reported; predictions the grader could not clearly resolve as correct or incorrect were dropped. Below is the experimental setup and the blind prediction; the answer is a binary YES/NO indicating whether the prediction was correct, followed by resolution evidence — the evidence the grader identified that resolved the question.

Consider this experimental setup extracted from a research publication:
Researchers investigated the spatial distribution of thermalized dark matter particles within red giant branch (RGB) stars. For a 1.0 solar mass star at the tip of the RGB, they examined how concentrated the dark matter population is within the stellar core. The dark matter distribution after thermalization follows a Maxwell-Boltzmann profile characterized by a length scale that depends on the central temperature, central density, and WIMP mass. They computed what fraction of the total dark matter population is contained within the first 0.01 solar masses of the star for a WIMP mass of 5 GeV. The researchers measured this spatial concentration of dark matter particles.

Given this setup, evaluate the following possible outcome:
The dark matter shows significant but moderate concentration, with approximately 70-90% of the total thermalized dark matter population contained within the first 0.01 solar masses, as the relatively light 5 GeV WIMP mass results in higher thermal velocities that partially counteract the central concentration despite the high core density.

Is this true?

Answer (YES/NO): YES